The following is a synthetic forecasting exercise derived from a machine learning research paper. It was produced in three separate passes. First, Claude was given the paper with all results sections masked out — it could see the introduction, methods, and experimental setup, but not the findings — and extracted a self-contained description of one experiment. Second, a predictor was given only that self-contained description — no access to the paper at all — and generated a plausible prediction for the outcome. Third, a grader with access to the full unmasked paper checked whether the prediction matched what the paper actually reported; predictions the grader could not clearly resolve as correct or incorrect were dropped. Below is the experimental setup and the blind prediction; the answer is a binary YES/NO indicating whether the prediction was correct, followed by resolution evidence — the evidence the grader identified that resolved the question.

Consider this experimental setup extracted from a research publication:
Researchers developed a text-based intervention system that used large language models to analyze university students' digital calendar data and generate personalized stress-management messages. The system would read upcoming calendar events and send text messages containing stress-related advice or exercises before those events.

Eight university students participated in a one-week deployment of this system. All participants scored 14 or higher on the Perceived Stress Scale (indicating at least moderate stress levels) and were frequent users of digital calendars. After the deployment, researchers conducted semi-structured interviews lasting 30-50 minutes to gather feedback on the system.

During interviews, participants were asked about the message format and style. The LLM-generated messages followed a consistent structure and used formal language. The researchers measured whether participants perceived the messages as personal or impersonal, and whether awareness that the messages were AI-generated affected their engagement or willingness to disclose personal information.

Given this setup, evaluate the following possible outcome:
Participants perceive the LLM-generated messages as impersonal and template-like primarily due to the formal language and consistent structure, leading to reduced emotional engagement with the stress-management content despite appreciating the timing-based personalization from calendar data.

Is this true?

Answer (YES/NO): NO